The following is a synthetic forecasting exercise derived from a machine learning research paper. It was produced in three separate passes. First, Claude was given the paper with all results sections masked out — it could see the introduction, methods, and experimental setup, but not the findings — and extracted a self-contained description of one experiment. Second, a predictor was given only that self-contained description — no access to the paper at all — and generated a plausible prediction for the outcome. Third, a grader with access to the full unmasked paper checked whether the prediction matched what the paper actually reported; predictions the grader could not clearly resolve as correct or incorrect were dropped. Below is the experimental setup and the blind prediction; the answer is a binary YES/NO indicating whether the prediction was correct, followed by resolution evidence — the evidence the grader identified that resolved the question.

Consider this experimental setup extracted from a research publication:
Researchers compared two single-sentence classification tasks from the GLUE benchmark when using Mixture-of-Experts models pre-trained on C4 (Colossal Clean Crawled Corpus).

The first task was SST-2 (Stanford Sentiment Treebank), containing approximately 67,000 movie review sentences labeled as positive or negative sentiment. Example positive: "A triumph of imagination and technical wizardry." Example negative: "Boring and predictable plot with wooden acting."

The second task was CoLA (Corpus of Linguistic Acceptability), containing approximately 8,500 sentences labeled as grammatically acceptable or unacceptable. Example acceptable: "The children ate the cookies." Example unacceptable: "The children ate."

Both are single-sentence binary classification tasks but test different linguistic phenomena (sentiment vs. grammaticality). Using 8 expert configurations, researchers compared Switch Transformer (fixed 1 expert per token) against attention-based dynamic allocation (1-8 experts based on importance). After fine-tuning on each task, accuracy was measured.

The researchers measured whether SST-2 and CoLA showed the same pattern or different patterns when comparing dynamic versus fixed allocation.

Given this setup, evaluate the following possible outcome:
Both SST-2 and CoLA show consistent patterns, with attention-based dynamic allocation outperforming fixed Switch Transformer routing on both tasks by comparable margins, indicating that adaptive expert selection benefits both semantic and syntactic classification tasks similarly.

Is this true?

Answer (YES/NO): NO